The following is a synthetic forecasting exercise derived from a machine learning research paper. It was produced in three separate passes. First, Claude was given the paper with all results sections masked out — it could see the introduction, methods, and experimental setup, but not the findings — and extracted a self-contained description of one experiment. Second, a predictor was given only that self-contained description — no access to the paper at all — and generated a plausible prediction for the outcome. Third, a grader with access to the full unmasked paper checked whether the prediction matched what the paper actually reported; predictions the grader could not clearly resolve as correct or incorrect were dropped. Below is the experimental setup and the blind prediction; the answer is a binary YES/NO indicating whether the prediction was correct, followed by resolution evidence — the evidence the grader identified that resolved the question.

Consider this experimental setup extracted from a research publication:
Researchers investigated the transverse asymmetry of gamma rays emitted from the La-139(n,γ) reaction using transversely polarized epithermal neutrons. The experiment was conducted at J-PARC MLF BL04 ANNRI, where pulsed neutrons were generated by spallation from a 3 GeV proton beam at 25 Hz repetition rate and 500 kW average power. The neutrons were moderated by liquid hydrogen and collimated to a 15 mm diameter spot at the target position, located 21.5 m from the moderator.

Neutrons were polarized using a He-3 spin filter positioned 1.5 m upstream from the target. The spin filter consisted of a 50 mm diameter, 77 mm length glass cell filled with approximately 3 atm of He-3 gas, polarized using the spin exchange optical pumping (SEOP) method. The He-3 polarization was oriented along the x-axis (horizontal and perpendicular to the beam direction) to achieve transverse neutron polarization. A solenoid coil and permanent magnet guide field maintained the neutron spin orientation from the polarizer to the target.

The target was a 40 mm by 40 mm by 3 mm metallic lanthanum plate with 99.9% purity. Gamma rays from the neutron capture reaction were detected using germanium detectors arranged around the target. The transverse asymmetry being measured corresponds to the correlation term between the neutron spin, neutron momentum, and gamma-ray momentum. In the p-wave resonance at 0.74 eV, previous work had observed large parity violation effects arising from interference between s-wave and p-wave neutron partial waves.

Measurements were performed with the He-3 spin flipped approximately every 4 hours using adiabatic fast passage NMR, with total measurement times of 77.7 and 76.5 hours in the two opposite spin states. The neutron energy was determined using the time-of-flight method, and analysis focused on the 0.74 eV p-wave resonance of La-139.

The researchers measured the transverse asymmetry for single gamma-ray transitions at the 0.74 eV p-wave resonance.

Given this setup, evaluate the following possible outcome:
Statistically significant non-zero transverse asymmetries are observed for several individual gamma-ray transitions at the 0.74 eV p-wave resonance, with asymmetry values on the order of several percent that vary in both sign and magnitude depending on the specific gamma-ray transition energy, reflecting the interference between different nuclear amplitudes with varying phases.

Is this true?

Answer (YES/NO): NO